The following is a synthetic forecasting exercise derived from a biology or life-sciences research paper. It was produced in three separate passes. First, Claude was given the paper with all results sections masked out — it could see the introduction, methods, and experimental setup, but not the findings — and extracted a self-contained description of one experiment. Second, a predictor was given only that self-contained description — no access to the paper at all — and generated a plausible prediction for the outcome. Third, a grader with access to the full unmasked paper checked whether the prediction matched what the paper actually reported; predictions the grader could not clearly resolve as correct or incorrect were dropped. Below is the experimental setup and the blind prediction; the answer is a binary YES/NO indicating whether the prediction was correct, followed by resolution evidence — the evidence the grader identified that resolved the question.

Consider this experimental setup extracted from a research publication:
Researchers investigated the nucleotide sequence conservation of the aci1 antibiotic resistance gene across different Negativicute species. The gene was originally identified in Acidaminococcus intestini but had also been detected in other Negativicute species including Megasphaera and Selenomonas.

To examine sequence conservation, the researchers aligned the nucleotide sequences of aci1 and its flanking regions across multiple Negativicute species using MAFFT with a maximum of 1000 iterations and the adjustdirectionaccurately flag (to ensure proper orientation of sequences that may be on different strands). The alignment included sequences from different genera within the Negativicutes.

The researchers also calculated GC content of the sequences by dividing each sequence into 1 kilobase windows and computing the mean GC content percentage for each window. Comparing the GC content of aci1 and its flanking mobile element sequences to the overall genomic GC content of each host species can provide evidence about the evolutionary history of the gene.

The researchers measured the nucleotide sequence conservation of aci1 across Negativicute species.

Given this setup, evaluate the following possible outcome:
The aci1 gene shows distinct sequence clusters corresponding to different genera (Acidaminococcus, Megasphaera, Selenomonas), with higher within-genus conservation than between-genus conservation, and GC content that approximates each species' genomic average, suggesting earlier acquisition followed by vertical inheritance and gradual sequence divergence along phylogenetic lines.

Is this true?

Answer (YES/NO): NO